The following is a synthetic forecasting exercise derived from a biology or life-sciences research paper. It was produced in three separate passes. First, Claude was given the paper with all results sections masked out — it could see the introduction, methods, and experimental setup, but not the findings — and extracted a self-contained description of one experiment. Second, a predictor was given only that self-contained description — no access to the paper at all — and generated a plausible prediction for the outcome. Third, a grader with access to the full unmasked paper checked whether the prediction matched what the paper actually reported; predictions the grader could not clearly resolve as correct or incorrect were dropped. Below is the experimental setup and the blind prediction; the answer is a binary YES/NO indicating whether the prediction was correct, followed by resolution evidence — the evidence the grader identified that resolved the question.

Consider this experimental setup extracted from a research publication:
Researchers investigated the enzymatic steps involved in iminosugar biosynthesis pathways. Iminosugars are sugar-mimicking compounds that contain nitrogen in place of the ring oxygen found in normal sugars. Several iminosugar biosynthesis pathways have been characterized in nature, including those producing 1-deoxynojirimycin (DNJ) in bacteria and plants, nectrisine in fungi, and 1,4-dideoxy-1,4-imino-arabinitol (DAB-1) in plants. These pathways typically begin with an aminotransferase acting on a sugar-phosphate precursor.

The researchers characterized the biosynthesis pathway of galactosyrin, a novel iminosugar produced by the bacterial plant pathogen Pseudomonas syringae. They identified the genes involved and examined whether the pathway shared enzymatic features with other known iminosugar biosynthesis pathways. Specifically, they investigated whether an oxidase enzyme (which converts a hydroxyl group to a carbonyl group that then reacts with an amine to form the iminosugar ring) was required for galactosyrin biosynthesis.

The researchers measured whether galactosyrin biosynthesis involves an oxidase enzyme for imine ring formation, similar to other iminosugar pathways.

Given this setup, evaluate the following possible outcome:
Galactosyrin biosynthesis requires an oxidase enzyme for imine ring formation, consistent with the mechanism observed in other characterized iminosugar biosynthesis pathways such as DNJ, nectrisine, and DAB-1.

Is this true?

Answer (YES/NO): YES